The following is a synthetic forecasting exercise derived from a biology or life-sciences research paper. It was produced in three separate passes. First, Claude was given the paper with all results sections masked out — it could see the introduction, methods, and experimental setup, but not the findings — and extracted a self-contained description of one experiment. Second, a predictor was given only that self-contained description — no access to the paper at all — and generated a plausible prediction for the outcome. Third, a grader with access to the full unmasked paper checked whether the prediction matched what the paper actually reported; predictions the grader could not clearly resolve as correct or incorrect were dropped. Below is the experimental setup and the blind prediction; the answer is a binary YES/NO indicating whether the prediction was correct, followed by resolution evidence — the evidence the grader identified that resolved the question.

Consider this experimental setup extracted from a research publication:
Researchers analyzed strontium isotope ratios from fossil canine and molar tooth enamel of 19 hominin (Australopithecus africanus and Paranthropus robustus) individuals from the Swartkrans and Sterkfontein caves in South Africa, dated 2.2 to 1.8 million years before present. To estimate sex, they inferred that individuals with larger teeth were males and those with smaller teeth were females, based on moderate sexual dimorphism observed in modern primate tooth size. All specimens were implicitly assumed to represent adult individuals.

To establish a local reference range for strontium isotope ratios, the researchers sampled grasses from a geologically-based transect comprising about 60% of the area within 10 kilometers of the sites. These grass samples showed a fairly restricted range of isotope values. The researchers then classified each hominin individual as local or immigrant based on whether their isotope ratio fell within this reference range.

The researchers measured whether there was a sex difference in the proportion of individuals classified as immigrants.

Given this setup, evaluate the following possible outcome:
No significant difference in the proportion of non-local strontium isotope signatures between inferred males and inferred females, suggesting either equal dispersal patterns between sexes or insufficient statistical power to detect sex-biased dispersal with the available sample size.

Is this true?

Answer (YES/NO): NO